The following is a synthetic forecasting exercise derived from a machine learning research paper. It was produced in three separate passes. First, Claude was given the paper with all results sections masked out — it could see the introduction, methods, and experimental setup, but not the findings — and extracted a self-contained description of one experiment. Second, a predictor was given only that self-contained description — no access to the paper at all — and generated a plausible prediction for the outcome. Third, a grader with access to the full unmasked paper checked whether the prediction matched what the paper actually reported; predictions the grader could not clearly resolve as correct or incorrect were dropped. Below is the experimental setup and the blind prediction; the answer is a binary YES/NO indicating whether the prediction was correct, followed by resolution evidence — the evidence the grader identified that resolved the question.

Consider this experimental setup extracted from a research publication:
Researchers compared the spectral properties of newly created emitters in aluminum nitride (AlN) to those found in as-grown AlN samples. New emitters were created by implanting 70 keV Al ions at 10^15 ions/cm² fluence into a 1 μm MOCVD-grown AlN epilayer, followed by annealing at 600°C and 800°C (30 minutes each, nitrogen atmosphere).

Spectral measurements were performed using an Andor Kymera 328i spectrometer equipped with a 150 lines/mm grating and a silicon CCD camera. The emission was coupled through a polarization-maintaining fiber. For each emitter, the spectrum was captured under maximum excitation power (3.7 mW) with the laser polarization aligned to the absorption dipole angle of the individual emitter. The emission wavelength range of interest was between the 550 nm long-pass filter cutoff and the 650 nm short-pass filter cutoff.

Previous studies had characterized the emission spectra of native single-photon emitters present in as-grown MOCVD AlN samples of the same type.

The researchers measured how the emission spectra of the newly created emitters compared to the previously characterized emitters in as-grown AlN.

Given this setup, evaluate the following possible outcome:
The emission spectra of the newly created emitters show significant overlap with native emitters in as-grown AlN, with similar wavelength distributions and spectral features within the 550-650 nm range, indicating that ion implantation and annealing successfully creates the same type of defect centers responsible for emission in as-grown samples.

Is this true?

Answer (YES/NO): NO